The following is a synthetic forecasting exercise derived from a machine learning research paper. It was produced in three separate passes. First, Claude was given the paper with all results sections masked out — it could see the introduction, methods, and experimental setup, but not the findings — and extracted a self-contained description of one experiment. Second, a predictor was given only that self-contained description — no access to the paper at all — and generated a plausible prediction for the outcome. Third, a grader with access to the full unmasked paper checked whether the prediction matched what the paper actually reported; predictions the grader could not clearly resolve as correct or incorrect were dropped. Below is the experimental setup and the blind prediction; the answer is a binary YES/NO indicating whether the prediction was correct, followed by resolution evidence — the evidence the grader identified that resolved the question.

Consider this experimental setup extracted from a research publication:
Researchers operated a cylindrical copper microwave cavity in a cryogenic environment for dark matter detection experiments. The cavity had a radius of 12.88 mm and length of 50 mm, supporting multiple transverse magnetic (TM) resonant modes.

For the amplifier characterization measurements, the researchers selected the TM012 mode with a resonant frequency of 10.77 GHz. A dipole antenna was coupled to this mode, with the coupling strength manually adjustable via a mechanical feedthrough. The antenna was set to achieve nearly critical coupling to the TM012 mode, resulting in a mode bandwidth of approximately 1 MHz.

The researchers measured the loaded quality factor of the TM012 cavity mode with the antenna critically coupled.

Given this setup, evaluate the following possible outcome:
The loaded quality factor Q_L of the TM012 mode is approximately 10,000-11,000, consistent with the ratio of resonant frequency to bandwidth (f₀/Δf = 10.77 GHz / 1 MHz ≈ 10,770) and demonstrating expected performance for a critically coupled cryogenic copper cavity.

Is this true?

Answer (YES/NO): YES